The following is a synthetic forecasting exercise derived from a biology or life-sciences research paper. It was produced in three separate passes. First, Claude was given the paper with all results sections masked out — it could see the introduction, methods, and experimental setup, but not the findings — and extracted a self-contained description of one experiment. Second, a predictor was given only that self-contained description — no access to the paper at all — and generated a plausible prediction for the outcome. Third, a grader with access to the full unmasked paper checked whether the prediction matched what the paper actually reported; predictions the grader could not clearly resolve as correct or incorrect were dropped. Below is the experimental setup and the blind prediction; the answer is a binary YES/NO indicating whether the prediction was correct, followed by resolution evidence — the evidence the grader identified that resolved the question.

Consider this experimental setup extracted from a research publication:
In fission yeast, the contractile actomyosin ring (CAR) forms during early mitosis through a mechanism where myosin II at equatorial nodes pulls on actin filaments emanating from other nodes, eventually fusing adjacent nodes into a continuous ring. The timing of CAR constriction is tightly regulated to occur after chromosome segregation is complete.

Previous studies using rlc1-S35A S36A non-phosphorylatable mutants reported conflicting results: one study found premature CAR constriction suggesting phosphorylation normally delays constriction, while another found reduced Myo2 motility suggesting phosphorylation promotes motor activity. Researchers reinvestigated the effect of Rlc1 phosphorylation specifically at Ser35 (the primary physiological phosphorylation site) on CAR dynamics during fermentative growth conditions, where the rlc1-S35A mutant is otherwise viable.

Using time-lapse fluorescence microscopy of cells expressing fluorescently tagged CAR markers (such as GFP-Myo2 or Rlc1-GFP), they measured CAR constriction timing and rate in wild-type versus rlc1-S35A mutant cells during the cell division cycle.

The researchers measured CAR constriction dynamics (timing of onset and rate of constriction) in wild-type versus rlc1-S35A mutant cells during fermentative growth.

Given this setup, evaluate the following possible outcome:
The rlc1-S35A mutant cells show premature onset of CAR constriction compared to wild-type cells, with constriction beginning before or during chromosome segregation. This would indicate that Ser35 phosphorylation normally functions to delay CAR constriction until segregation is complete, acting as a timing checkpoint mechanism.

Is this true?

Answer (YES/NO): NO